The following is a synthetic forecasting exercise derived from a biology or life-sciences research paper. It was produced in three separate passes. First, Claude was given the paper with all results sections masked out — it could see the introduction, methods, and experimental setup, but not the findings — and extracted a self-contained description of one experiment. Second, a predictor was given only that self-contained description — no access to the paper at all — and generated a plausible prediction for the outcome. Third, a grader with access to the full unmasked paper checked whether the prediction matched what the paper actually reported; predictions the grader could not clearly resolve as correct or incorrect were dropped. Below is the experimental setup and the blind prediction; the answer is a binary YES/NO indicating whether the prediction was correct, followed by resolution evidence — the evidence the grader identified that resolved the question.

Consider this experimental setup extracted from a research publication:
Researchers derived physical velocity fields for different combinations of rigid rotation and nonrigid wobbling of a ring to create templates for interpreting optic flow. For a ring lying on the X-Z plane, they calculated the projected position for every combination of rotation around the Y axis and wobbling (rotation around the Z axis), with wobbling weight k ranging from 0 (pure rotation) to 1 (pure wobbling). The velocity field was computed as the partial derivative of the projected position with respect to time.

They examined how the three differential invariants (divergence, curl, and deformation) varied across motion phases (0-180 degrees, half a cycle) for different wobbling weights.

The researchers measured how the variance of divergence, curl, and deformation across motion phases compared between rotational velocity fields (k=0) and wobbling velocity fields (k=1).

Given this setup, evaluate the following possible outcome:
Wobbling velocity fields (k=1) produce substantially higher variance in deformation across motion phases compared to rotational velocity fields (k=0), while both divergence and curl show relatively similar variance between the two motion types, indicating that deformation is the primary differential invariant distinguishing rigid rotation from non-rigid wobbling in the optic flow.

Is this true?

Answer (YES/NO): NO